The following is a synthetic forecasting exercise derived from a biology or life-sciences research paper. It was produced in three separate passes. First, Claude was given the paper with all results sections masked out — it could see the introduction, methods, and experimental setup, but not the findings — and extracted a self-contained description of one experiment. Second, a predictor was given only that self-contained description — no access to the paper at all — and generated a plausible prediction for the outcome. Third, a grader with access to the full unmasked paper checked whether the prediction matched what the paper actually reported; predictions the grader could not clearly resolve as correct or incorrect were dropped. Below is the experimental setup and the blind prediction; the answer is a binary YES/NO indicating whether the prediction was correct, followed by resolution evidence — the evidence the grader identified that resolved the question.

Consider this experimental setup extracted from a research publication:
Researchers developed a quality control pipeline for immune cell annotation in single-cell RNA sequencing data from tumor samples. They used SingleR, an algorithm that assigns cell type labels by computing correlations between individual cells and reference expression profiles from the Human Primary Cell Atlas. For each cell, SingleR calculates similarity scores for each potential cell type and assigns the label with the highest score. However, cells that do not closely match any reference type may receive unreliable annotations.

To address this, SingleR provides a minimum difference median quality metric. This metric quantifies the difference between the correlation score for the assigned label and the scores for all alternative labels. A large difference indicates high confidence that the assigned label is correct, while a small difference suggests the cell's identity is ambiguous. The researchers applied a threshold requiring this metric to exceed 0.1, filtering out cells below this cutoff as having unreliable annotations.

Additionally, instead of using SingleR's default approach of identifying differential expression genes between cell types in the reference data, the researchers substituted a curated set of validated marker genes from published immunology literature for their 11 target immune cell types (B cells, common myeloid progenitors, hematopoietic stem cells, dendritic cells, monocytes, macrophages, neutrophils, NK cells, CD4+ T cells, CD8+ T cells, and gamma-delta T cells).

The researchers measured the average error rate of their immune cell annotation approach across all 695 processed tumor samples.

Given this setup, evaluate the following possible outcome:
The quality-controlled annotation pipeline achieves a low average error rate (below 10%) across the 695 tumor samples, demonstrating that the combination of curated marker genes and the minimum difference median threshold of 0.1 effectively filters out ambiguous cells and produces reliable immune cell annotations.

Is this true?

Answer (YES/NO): YES